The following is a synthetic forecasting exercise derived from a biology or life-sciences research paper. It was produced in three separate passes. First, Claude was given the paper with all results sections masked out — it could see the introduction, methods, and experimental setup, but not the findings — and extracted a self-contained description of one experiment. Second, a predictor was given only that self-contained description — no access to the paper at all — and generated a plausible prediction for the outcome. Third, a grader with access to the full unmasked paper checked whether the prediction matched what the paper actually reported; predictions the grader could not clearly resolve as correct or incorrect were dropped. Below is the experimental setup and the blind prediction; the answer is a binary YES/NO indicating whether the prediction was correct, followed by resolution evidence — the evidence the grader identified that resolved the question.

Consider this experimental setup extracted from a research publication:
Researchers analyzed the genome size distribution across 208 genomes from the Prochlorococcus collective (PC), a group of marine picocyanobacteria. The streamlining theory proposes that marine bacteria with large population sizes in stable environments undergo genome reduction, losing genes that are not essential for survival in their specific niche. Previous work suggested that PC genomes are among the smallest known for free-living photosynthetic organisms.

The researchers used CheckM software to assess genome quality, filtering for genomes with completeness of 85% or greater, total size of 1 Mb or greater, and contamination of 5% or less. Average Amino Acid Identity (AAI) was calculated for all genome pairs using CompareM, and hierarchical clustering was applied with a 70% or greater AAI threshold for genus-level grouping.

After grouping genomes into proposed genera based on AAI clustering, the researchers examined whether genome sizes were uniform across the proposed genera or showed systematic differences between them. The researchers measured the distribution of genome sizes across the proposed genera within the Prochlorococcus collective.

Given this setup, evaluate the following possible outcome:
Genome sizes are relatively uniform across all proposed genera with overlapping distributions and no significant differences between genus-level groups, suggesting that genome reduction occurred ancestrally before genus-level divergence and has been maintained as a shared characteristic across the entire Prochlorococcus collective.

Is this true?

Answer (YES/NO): NO